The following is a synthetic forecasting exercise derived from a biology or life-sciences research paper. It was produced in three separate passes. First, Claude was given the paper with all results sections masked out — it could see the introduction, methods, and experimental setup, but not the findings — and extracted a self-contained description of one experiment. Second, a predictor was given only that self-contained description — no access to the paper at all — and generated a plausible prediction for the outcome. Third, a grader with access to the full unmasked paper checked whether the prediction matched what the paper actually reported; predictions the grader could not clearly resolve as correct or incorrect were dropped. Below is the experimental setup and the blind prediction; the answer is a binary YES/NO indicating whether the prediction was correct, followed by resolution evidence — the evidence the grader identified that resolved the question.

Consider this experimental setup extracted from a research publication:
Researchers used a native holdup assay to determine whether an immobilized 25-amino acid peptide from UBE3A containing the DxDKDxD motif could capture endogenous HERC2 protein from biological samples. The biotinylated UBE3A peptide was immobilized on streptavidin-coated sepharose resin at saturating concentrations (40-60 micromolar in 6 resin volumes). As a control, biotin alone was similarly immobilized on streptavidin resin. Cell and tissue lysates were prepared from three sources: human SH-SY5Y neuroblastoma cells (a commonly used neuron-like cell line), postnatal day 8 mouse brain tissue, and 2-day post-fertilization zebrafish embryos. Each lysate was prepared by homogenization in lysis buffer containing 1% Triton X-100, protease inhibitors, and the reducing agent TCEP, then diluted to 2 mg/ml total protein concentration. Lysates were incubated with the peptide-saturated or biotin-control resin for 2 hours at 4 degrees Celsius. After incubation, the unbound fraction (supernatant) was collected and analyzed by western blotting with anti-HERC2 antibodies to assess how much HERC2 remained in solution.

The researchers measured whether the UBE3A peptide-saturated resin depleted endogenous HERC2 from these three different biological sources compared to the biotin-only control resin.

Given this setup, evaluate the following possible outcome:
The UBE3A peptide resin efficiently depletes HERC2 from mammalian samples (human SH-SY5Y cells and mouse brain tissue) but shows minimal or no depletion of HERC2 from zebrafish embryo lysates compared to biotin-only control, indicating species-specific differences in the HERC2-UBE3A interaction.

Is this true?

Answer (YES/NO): NO